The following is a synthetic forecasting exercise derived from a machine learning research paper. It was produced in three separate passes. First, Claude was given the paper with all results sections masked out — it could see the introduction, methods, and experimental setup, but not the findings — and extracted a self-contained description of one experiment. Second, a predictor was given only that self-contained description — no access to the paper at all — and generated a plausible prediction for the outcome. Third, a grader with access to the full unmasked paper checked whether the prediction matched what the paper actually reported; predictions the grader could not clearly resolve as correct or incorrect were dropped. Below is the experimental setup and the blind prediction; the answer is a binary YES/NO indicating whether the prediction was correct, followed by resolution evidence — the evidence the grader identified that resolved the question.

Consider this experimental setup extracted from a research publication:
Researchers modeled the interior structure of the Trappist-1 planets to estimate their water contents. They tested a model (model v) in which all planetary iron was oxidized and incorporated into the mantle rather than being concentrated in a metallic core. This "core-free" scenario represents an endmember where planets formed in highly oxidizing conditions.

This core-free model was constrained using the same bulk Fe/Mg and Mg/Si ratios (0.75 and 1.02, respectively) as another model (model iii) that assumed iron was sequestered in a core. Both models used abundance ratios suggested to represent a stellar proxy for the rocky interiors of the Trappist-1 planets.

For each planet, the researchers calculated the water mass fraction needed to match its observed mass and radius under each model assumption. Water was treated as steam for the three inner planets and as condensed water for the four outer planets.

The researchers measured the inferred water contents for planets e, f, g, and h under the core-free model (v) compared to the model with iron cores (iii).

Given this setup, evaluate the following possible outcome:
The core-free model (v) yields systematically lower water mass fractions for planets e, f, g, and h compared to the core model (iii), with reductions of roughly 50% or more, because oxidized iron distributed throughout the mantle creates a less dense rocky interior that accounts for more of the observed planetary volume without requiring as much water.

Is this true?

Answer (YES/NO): YES